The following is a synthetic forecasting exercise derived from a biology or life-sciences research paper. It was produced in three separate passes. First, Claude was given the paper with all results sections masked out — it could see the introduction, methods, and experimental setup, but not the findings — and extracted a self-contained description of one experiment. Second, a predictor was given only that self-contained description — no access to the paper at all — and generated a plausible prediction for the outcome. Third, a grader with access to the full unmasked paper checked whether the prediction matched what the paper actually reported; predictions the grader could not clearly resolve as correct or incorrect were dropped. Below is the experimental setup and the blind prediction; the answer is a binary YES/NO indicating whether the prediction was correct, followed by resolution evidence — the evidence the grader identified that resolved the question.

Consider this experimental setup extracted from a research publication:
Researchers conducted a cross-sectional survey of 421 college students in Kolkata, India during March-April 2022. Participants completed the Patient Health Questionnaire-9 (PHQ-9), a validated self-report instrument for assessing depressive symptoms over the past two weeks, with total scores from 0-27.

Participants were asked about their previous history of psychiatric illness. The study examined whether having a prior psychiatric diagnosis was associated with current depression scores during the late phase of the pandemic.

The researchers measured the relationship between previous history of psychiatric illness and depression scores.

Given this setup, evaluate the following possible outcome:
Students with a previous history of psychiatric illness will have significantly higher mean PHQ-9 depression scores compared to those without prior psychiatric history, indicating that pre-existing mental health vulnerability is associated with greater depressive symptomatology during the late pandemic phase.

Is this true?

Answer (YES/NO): YES